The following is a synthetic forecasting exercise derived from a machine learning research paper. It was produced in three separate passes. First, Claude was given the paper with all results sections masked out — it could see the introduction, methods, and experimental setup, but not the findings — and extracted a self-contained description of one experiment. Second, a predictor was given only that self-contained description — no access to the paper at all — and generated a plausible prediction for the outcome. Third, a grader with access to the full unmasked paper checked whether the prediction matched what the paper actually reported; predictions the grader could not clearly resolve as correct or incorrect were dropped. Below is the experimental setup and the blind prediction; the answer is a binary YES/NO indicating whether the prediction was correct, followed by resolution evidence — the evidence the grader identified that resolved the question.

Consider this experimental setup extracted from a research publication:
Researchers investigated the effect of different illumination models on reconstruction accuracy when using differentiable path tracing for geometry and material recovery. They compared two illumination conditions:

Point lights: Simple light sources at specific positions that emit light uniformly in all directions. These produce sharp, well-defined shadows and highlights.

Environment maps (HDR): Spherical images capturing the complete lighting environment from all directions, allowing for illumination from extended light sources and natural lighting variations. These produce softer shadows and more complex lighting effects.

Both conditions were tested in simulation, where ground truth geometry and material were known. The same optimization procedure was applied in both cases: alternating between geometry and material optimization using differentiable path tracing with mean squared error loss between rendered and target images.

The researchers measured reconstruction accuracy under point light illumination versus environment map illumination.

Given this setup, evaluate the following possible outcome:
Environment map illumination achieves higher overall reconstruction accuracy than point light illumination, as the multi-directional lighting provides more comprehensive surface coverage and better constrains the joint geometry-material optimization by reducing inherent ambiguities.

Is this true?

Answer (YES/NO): NO